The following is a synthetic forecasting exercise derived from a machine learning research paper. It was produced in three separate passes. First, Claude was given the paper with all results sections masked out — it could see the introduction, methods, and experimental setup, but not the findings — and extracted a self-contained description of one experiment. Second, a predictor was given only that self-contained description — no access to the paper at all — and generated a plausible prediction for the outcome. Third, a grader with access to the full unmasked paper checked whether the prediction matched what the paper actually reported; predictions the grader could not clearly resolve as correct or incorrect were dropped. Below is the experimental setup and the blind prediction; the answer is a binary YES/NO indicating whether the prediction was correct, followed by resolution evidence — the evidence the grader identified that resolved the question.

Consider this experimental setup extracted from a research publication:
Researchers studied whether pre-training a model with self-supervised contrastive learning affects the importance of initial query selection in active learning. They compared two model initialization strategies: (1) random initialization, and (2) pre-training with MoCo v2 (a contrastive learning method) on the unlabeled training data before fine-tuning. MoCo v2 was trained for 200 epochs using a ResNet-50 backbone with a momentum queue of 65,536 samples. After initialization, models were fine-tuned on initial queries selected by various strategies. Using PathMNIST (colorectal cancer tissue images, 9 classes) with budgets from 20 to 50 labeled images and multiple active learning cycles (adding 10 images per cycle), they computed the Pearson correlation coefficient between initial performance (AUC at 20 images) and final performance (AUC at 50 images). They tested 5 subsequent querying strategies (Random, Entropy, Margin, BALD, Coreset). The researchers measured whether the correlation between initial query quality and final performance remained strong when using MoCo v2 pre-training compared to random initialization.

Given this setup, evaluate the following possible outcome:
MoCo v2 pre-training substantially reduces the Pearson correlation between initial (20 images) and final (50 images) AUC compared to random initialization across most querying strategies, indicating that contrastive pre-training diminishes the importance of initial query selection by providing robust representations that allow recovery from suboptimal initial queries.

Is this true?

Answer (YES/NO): NO